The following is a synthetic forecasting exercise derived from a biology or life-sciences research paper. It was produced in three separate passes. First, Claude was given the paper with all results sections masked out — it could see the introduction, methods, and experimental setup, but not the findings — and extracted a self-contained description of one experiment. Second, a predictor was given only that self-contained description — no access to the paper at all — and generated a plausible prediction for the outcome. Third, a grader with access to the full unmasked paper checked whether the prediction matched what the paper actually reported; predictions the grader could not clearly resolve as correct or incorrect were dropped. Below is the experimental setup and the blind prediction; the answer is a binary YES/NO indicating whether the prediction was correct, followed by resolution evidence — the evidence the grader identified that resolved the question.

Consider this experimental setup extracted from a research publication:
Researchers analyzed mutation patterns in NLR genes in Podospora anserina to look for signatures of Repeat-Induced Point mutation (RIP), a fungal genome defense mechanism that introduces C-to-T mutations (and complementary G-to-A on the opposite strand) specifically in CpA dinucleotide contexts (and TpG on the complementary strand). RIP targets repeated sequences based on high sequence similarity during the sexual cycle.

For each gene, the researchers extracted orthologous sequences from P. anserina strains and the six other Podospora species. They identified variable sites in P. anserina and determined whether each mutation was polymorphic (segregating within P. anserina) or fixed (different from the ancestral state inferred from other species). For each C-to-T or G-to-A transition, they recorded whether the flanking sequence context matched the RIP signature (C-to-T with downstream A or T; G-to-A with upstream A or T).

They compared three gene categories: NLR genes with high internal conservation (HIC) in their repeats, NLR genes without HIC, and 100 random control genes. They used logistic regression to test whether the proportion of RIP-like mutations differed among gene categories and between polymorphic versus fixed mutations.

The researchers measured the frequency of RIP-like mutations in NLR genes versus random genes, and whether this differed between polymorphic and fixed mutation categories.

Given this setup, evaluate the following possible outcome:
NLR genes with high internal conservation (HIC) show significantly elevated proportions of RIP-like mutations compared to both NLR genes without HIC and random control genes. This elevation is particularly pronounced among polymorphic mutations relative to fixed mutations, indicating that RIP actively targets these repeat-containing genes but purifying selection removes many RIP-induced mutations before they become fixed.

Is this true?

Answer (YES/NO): YES